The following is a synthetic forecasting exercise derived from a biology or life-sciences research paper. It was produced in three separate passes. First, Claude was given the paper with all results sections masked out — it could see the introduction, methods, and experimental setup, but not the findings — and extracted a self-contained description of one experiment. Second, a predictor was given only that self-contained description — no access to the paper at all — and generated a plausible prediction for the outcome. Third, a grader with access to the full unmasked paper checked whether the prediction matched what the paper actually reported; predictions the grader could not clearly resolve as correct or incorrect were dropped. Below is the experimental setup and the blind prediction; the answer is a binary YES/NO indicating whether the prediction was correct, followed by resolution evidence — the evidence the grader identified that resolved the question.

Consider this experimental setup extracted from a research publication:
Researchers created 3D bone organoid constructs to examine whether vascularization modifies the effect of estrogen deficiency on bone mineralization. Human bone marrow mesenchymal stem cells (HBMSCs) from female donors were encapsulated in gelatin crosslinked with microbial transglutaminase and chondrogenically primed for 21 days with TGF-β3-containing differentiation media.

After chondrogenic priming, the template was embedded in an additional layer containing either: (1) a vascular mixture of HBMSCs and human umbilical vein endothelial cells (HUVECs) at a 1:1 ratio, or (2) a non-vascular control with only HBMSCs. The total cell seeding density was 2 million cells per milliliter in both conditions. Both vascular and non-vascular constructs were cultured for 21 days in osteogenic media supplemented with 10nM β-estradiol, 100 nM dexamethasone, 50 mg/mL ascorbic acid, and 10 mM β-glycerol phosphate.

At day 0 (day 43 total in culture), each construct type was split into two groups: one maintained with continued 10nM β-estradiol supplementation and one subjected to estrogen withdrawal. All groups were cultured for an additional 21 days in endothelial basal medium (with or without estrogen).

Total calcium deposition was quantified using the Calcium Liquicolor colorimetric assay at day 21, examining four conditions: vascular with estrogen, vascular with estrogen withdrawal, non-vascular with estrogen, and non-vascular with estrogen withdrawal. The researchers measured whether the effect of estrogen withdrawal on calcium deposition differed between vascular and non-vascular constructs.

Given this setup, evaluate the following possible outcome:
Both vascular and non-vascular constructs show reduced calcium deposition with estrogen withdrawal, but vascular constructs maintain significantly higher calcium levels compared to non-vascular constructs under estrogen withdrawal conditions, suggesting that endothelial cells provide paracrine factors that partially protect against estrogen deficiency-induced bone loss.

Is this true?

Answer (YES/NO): NO